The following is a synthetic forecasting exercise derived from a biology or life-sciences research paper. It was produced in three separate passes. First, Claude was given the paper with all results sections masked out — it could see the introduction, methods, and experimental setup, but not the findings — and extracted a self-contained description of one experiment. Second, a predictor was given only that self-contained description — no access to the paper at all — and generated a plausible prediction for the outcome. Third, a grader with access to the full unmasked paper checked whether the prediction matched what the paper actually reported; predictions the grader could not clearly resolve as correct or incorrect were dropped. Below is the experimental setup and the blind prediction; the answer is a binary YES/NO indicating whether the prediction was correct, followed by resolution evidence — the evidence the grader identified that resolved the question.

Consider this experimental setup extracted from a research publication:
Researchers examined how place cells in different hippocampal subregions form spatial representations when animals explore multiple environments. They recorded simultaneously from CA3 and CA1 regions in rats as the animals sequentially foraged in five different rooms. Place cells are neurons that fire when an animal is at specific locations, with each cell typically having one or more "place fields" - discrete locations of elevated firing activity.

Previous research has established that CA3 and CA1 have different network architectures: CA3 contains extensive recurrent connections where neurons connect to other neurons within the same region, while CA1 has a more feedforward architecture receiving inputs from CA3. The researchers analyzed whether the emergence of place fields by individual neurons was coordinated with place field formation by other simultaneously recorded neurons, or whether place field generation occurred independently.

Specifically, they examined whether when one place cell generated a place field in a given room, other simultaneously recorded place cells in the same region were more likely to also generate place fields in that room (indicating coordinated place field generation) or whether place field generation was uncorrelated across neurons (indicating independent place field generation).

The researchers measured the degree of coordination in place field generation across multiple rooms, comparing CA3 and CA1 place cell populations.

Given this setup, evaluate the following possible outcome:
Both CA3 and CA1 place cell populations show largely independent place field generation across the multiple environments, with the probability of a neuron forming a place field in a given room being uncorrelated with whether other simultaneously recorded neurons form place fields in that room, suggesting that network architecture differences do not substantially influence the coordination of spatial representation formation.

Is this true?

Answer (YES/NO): NO